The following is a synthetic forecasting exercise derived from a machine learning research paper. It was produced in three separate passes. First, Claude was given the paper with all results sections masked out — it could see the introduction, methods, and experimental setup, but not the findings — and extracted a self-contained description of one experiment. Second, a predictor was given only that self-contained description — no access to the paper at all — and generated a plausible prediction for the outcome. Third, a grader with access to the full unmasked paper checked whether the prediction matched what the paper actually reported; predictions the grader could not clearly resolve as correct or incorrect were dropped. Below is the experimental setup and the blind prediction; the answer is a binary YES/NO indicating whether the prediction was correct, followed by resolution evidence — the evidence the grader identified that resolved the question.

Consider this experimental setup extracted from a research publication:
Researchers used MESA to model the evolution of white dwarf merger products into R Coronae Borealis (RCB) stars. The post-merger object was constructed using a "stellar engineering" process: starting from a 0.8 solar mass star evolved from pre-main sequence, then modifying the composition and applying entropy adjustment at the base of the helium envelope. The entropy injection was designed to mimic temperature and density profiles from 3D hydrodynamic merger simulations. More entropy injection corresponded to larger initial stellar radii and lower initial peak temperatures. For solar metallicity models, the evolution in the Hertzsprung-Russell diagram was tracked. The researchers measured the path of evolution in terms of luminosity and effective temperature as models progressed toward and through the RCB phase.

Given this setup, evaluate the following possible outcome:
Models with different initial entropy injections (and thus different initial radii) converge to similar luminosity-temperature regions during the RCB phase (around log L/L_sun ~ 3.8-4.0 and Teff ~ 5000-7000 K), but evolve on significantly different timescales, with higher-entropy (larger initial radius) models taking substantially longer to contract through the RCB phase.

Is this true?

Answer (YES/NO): NO